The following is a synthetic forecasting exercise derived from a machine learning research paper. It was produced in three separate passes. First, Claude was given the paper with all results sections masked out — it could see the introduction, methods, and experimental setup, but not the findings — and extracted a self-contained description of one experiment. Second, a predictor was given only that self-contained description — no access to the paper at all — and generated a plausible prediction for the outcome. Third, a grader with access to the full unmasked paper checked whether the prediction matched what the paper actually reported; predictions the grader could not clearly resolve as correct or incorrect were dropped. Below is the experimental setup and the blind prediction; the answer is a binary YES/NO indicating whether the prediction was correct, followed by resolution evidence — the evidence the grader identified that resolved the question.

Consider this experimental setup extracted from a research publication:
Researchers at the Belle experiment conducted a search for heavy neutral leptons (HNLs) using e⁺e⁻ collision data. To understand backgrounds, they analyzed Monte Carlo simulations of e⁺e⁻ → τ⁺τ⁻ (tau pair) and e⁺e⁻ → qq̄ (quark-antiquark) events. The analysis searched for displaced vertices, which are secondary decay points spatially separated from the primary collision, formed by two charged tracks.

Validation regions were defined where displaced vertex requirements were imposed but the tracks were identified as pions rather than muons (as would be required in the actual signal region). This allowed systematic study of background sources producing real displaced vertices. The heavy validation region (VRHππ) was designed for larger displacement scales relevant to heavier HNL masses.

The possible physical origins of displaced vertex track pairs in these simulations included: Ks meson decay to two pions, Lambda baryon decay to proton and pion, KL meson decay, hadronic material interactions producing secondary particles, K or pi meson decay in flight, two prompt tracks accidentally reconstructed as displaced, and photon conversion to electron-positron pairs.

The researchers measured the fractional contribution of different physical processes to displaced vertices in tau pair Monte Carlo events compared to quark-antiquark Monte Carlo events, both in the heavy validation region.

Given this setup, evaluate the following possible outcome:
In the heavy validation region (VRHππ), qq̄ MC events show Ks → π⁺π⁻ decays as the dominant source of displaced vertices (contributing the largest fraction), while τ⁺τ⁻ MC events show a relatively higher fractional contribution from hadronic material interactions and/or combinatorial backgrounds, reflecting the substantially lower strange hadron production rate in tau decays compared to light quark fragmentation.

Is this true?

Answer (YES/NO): NO